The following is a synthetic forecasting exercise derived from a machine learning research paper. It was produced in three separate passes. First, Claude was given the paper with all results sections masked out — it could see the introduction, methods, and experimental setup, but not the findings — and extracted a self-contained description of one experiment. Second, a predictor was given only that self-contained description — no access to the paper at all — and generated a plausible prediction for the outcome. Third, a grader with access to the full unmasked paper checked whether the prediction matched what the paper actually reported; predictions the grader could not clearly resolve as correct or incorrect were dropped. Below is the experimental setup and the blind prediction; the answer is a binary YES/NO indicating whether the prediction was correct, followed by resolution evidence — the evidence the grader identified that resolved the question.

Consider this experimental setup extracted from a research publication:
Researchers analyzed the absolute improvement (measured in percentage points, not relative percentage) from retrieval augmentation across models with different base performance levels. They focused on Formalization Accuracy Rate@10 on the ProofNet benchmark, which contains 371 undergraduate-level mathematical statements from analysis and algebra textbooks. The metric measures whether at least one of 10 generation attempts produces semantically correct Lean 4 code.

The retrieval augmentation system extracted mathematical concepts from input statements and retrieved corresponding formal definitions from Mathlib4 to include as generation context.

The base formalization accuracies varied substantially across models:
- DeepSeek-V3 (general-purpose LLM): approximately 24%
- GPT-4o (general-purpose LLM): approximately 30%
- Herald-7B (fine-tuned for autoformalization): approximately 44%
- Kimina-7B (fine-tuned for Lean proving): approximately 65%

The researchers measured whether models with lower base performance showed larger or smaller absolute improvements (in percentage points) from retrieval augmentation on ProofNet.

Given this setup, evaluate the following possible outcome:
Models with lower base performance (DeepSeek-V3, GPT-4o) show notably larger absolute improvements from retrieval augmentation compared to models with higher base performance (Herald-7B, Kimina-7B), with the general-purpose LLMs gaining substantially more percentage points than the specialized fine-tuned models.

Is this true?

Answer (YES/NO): YES